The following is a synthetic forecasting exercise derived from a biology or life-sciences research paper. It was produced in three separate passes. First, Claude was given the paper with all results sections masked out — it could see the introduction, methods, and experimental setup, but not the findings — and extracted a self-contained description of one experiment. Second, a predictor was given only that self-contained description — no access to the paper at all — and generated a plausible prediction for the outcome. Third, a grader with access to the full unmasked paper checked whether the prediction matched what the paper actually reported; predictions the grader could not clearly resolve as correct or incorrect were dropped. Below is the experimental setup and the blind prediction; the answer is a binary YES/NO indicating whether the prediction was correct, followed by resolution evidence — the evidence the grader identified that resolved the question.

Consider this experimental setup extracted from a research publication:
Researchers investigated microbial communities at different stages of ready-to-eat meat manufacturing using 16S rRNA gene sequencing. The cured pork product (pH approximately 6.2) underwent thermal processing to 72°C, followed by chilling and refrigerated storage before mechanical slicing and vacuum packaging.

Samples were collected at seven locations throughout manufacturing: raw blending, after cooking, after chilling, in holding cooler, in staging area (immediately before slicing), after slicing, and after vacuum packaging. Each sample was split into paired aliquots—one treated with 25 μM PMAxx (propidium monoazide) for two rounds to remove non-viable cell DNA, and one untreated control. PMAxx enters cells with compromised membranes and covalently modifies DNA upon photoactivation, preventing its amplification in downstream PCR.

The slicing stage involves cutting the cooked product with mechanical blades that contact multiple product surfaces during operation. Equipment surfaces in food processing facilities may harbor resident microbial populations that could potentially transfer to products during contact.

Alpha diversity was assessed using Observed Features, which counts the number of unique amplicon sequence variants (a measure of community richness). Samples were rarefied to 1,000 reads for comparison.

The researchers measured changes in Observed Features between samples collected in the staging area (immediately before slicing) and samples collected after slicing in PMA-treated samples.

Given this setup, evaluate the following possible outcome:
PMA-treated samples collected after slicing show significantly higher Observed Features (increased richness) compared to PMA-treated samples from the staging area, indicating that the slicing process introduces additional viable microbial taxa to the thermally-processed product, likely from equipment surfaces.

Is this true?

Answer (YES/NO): NO